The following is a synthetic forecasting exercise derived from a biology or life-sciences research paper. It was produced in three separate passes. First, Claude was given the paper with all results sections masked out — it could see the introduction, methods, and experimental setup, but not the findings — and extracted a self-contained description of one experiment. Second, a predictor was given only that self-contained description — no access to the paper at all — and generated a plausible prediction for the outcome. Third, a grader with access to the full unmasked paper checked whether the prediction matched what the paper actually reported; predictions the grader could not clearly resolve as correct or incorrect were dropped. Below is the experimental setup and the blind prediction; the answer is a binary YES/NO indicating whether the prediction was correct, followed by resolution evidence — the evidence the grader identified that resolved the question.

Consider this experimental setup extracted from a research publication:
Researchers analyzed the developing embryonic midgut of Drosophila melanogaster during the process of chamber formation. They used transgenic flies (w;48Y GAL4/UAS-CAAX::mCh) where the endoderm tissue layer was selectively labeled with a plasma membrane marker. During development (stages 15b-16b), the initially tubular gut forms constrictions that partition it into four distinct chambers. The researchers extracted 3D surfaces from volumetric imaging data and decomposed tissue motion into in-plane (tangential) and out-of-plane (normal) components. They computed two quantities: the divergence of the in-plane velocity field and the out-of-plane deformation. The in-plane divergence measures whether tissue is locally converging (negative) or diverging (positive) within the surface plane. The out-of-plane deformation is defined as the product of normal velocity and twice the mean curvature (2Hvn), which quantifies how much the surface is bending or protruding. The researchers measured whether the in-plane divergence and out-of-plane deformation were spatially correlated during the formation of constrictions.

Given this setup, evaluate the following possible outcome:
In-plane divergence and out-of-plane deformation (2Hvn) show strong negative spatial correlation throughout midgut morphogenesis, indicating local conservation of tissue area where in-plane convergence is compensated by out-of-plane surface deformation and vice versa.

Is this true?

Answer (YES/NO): NO